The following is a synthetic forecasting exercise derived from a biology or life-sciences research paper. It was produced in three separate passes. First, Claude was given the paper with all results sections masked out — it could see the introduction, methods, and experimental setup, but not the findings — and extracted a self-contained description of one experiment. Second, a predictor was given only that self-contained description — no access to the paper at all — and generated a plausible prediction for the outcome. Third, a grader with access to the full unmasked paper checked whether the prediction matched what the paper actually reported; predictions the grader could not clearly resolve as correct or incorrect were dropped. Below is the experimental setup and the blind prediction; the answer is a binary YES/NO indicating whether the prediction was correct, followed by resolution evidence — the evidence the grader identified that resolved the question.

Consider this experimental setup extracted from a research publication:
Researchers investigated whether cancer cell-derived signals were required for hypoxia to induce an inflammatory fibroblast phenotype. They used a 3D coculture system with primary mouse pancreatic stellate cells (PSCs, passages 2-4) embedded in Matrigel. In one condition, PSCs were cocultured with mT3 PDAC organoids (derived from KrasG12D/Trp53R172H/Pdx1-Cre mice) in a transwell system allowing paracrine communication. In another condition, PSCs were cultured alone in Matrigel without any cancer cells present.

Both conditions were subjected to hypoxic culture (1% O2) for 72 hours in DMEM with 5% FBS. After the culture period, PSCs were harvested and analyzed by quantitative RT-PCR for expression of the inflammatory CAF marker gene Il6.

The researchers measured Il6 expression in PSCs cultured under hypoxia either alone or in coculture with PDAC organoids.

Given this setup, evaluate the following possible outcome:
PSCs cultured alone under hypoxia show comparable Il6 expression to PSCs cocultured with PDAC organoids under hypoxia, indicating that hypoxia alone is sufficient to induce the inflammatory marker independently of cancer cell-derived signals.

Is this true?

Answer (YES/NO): NO